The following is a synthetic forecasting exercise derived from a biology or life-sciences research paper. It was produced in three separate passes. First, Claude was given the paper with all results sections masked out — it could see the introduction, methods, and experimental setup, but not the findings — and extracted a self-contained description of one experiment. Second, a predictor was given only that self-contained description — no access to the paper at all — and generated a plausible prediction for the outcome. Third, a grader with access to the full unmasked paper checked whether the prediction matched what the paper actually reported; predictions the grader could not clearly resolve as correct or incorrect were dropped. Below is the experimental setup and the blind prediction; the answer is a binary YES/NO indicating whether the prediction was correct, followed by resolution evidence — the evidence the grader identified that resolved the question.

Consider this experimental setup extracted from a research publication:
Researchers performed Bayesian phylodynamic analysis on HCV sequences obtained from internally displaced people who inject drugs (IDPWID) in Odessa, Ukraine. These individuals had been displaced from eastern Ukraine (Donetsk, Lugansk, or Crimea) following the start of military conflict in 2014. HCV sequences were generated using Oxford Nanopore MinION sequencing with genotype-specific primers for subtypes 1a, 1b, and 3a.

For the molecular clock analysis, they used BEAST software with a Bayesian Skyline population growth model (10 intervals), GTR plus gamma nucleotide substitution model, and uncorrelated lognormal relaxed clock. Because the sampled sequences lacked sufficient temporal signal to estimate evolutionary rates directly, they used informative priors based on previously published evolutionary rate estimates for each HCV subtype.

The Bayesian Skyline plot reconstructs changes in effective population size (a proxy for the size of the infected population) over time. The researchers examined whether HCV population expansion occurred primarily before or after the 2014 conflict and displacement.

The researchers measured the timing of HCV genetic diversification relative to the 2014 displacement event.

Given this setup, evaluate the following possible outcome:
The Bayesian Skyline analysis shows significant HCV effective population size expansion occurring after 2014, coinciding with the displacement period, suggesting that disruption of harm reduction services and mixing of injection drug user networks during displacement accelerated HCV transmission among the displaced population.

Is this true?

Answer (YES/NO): NO